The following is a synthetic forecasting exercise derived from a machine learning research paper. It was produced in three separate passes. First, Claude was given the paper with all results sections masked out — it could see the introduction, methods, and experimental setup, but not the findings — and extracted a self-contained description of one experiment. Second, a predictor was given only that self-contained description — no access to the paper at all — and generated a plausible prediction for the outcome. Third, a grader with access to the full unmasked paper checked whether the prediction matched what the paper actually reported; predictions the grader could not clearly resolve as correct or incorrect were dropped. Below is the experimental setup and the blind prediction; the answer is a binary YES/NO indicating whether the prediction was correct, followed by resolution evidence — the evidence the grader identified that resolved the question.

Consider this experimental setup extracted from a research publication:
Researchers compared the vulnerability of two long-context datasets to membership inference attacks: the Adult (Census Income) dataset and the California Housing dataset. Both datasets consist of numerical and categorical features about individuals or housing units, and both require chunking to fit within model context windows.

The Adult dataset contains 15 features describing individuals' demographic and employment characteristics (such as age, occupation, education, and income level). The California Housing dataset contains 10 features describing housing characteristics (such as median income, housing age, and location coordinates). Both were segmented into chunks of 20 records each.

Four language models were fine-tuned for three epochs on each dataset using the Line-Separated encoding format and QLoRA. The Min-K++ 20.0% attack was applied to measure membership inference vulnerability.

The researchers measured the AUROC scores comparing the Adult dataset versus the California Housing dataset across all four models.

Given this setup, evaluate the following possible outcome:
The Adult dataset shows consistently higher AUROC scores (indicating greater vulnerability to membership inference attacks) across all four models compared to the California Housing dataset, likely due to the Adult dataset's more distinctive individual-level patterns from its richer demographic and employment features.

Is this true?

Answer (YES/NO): NO